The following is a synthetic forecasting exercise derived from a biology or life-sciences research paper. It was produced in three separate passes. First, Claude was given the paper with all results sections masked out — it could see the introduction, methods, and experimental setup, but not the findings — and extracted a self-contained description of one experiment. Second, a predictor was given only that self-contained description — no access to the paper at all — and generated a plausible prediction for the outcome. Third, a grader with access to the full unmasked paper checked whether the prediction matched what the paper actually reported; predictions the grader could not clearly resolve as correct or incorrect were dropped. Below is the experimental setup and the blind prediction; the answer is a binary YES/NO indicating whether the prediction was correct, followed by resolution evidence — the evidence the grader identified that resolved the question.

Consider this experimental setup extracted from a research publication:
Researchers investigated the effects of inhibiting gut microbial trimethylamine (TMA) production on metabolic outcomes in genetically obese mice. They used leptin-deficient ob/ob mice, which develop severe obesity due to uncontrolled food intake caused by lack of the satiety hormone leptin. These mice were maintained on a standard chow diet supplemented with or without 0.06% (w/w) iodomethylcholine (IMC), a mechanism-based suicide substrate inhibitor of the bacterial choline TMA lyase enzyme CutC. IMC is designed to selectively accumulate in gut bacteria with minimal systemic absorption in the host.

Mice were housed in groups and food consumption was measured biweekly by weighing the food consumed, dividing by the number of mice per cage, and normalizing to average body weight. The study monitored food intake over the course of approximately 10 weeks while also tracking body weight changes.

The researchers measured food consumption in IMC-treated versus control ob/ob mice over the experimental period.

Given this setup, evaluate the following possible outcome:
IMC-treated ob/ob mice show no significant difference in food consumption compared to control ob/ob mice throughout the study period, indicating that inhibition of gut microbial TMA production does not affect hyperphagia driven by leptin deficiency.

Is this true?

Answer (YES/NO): NO